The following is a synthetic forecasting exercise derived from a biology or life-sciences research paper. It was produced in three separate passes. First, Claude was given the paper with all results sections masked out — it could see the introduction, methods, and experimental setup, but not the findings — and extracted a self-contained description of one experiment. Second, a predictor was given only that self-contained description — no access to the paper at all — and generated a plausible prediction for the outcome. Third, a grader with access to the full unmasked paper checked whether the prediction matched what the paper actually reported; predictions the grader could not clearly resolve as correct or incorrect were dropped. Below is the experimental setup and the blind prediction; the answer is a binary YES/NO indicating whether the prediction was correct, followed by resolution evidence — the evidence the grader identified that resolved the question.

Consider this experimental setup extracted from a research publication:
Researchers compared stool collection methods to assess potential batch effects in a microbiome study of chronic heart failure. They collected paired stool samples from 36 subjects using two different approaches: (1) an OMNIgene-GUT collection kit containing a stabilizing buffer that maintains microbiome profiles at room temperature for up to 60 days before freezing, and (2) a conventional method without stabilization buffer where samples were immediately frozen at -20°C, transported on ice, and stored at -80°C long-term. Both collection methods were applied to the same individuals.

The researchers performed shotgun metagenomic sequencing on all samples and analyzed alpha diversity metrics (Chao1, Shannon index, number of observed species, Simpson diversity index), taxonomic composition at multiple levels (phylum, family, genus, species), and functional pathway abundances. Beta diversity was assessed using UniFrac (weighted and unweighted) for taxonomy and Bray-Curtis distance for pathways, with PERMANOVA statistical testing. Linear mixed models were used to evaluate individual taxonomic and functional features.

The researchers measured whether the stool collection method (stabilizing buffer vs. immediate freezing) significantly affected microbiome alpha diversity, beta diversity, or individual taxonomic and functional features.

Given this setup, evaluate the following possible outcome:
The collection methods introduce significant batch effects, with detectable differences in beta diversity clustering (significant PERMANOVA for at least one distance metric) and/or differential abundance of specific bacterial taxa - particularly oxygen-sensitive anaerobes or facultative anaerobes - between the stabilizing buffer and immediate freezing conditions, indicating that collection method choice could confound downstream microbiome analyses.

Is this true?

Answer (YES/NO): NO